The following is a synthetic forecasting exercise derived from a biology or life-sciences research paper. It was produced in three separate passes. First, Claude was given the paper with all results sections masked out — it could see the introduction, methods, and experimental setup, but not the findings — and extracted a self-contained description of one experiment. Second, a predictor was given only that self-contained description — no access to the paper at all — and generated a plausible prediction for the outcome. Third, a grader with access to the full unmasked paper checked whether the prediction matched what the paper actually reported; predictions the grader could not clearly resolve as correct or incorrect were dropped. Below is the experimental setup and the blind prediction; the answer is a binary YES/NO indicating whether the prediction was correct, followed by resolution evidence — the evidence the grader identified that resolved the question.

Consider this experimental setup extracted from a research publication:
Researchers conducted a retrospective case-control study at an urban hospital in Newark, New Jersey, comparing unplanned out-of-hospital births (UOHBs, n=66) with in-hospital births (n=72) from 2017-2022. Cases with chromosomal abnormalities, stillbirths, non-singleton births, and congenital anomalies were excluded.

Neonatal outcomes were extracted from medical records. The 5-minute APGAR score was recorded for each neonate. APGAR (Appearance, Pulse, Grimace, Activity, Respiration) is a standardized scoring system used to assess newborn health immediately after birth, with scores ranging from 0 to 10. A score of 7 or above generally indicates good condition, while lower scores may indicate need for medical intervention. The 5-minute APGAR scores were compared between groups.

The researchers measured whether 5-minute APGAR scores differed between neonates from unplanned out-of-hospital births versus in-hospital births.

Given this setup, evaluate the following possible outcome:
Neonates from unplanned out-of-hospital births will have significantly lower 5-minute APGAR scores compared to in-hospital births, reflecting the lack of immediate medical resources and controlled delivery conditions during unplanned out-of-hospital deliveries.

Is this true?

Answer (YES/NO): NO